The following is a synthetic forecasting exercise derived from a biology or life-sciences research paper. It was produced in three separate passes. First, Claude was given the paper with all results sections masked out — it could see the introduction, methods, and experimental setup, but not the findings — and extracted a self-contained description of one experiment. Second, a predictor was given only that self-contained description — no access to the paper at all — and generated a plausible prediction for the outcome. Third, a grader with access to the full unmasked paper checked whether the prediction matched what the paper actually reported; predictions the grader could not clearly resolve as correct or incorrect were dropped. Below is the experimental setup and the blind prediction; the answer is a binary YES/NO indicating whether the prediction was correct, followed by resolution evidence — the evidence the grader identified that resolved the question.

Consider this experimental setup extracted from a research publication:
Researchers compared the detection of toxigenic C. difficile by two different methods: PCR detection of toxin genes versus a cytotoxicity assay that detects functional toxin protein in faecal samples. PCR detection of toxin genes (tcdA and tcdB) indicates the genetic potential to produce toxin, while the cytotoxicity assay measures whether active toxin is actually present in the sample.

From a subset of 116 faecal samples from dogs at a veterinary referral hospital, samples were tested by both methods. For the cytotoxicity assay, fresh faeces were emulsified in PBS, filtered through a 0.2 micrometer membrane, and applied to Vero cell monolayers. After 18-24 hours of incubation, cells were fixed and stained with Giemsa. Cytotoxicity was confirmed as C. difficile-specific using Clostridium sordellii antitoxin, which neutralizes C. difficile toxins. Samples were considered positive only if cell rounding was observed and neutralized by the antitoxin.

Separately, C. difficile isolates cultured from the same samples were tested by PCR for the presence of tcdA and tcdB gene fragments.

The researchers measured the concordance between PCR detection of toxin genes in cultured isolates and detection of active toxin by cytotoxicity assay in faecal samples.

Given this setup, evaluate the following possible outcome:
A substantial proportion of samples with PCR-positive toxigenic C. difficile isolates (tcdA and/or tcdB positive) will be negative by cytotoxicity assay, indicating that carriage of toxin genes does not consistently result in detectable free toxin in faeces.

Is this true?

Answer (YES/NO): YES